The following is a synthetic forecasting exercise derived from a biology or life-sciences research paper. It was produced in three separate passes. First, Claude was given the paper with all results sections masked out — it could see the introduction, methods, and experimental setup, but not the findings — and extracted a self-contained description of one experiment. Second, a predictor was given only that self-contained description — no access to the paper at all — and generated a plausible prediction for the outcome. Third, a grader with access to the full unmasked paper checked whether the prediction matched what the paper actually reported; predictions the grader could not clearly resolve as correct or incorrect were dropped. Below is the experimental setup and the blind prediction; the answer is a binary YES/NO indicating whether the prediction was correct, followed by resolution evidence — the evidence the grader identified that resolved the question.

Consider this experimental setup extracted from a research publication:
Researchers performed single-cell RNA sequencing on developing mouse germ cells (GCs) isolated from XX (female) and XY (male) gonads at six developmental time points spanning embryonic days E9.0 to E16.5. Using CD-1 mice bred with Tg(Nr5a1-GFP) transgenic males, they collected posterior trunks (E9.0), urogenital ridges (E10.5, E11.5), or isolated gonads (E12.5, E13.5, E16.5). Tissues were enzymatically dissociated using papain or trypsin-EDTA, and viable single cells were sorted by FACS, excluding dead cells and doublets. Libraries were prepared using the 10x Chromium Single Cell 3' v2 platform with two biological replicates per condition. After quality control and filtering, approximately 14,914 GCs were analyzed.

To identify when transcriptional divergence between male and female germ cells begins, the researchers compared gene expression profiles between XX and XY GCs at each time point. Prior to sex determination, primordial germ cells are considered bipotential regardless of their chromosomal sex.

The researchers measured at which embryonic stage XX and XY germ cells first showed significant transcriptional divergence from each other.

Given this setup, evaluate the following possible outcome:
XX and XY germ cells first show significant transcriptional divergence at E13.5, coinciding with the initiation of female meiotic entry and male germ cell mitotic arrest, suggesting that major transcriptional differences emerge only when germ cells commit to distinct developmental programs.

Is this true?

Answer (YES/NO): NO